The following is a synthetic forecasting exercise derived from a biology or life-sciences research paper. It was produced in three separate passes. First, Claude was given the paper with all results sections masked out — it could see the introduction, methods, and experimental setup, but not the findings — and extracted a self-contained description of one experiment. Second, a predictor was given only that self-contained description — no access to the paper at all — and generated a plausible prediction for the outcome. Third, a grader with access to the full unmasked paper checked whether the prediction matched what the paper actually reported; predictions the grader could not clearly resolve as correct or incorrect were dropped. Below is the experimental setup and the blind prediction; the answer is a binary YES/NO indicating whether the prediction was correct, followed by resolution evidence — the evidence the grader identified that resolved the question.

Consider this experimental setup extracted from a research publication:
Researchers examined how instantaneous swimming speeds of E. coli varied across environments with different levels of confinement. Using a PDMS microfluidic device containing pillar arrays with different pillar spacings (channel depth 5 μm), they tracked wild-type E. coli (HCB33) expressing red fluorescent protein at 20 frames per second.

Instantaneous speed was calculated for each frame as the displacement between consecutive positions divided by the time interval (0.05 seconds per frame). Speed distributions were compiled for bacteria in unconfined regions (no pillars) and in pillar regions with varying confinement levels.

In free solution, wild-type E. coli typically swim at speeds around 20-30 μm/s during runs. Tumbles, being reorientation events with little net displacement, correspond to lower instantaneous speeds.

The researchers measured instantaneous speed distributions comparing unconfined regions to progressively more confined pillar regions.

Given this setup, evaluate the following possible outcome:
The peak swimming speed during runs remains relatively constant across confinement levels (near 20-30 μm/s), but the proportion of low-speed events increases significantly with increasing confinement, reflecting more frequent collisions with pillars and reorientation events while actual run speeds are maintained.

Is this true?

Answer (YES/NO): NO